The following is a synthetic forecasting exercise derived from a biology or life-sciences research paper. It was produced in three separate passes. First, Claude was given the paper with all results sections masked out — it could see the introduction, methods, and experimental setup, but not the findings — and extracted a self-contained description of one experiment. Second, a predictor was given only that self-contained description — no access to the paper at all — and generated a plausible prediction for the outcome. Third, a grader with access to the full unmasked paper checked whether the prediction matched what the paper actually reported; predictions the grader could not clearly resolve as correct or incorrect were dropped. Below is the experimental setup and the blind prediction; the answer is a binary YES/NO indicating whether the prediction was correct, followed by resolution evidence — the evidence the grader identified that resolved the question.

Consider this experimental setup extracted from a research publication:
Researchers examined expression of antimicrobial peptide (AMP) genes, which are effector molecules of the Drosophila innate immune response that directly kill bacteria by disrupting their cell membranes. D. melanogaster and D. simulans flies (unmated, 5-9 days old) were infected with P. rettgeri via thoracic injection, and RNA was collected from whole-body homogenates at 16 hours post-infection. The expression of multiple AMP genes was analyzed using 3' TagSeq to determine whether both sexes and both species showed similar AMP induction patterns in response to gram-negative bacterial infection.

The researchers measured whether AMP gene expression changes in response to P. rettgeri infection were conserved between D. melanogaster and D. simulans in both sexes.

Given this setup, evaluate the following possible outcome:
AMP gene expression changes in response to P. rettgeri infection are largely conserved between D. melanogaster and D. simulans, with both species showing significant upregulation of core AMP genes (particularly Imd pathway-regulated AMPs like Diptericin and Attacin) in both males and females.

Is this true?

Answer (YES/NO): YES